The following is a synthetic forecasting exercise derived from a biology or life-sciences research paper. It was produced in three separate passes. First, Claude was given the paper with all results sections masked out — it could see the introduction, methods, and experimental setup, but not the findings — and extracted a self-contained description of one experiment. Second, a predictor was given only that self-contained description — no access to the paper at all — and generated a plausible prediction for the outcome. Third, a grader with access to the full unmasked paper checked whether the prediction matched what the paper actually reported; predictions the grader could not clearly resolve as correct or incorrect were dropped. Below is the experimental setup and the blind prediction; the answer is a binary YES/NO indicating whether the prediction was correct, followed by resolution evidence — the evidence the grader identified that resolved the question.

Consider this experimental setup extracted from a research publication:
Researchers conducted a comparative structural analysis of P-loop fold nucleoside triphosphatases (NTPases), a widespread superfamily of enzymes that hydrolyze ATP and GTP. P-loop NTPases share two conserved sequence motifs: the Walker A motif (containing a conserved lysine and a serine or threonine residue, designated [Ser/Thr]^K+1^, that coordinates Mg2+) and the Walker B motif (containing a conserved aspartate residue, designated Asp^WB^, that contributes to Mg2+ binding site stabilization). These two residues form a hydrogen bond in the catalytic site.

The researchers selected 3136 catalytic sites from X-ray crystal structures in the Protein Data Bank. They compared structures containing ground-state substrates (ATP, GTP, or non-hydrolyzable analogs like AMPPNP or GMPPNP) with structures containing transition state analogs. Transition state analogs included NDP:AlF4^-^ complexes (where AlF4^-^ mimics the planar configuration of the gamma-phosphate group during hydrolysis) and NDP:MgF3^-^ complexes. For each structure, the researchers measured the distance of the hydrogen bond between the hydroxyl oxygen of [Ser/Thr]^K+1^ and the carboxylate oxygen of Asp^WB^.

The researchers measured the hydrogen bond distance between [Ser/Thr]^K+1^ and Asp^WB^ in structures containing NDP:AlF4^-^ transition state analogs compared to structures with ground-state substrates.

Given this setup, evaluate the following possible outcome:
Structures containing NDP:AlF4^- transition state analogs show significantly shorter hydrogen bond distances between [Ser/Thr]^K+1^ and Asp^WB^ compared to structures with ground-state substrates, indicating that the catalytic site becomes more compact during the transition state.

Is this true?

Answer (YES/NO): YES